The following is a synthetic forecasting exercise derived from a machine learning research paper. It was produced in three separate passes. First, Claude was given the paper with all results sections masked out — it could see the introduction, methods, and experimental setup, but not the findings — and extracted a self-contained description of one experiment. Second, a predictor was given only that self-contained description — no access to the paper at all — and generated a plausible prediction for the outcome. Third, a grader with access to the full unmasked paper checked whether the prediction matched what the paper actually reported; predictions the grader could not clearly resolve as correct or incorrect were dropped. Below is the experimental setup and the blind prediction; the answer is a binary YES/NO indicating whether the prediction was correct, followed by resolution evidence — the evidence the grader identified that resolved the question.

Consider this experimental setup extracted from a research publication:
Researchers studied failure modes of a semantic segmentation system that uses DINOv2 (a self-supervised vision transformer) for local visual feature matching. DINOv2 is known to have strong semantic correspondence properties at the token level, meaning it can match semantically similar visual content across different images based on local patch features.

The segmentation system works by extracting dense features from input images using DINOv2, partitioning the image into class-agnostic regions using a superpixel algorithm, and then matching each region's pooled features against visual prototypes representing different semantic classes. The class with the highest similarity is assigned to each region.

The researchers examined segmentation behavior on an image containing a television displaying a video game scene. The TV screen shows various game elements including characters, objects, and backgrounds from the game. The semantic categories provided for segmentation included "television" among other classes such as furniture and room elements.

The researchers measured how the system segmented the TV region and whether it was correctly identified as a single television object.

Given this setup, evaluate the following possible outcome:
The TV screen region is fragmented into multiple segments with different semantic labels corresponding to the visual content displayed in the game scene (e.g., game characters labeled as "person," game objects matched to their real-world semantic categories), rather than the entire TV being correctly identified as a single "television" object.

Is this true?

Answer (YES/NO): YES